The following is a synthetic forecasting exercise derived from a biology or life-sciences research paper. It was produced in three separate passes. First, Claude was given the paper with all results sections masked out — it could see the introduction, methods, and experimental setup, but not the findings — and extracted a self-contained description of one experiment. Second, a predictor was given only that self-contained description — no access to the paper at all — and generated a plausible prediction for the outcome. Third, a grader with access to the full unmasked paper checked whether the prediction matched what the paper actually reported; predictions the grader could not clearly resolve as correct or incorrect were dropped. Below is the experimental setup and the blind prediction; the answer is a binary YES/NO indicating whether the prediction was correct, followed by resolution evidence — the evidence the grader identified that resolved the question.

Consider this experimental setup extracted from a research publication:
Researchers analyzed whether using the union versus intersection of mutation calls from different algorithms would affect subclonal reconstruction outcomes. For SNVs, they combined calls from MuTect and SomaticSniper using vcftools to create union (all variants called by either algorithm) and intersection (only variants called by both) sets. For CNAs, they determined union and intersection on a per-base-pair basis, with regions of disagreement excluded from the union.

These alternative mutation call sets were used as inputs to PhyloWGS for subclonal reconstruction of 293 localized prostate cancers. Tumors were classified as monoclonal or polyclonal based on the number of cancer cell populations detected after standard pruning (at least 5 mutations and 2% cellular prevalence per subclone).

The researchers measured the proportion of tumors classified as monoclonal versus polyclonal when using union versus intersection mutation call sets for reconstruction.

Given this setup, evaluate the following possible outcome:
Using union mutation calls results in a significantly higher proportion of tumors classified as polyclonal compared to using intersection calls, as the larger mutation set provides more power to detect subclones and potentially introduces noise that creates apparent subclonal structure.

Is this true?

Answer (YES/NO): YES